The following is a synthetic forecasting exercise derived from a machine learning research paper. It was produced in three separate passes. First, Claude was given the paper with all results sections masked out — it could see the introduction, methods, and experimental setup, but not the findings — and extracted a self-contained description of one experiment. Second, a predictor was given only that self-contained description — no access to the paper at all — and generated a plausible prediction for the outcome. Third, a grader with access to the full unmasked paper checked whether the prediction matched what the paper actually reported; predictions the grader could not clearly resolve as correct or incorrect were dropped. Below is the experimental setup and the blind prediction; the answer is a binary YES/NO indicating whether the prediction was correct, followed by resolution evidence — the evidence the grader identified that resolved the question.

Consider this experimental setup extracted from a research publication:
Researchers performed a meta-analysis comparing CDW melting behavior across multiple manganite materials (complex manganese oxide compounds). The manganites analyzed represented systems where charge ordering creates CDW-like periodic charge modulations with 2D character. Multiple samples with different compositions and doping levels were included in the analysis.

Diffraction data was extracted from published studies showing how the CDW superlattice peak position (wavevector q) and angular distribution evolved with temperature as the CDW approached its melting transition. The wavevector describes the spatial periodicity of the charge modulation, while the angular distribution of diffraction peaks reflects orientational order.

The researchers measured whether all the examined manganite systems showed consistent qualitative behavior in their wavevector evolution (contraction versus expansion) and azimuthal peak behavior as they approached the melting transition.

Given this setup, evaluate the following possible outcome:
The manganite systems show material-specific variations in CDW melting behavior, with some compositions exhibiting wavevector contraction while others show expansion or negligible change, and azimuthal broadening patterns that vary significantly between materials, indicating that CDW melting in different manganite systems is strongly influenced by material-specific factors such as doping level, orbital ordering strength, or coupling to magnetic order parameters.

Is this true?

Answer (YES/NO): NO